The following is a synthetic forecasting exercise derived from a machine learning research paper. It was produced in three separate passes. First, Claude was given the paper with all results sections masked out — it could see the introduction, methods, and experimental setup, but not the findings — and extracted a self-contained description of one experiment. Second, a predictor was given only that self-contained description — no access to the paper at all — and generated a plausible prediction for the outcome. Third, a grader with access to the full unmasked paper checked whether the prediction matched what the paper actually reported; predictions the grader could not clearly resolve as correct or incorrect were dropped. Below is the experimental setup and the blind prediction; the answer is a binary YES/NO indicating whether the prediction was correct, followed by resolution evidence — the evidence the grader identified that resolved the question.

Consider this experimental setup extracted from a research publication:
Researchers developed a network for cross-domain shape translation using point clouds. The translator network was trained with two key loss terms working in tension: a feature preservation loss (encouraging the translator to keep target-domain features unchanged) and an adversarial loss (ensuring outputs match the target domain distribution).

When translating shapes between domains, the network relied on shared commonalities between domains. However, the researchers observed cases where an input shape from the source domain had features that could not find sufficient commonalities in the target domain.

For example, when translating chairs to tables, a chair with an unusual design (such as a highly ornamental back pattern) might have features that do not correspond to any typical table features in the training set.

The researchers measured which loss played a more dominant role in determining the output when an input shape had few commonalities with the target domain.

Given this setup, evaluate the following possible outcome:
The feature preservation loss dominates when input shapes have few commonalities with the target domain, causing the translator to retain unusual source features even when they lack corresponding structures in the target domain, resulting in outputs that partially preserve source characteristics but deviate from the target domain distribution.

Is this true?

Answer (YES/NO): NO